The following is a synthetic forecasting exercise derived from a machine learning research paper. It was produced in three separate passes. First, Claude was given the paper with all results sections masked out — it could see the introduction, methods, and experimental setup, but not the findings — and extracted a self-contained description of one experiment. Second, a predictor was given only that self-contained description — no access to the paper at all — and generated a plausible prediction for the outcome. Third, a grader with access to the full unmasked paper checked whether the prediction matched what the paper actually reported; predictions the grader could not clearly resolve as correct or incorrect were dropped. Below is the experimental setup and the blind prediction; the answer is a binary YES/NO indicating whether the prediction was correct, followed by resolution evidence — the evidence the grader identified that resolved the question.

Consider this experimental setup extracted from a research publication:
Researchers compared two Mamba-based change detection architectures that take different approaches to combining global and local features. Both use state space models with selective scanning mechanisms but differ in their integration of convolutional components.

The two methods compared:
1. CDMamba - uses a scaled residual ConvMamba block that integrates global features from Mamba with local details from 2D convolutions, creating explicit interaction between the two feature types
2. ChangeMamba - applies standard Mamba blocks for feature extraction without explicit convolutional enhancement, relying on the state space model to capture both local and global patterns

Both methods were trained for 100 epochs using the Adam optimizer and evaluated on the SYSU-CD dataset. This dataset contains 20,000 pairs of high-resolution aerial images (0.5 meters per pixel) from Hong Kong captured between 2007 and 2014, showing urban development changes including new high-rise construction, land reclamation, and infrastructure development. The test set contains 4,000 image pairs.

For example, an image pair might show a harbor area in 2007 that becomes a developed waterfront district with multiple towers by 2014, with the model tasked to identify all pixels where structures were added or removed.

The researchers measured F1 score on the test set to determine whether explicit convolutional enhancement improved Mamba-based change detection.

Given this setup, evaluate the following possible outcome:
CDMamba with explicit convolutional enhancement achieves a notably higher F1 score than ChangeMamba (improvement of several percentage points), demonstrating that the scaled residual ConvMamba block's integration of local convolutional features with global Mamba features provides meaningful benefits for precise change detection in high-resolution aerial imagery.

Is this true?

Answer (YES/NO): NO